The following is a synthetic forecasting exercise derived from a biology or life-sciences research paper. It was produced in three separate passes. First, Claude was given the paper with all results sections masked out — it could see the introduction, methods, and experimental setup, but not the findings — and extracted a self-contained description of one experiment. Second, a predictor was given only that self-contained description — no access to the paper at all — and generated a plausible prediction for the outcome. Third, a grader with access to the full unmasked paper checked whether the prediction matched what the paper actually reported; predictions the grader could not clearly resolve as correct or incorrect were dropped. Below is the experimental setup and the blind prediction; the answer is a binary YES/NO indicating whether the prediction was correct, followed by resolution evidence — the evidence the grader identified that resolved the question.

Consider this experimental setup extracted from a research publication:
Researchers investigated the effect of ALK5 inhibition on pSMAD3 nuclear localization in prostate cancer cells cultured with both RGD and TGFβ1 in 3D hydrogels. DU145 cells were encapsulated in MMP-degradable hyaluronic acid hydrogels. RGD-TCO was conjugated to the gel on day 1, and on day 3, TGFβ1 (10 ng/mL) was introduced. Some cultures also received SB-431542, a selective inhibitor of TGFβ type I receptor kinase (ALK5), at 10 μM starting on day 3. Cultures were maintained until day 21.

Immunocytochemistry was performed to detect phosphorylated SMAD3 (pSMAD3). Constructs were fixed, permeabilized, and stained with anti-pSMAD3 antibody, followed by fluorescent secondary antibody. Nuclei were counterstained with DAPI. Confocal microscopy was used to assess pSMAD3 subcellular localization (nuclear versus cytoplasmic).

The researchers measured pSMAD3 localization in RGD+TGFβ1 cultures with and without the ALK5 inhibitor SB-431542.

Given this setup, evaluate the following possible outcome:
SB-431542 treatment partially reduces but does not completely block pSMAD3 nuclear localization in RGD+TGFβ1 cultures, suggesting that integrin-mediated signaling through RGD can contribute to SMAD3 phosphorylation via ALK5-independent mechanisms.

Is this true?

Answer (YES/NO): NO